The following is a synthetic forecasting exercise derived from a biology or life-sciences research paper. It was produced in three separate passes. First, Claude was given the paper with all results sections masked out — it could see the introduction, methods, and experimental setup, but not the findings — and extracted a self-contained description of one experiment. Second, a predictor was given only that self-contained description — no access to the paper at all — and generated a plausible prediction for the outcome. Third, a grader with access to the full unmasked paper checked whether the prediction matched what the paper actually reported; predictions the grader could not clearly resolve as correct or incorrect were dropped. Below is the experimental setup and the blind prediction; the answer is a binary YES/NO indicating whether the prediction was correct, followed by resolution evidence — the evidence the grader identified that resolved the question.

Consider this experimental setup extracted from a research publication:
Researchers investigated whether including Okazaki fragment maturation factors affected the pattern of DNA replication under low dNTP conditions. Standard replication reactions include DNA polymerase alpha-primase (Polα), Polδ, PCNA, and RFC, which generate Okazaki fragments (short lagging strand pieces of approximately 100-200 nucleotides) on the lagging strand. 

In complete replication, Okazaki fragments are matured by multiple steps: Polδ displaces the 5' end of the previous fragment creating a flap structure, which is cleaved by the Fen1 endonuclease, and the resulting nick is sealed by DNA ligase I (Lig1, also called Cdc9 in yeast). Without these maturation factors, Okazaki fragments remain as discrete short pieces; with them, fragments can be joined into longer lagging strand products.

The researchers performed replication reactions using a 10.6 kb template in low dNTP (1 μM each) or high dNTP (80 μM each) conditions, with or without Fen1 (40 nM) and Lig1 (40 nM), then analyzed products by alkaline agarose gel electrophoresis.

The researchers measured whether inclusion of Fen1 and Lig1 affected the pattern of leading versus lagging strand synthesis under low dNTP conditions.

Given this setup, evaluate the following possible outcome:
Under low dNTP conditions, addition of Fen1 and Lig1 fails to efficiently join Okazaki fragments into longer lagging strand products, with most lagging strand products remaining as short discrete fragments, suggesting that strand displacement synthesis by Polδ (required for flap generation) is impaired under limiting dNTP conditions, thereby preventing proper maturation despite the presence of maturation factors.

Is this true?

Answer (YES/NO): YES